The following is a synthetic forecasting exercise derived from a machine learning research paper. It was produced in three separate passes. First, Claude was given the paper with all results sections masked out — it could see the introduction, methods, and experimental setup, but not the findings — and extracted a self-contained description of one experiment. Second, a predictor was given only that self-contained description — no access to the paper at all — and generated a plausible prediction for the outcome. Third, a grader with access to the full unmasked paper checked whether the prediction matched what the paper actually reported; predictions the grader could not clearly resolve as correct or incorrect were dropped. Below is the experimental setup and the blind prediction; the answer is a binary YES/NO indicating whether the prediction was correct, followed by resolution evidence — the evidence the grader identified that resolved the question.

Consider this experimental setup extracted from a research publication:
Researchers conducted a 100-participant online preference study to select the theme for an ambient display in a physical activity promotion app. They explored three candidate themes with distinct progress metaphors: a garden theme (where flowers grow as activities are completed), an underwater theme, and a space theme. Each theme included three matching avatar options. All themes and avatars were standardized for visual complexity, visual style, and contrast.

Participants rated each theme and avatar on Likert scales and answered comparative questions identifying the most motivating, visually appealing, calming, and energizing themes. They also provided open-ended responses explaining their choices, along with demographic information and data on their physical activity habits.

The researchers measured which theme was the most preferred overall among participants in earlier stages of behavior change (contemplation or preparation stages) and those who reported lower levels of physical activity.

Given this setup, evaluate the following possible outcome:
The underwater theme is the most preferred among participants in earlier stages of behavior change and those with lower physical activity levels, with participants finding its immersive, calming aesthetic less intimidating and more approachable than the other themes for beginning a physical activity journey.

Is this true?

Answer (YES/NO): NO